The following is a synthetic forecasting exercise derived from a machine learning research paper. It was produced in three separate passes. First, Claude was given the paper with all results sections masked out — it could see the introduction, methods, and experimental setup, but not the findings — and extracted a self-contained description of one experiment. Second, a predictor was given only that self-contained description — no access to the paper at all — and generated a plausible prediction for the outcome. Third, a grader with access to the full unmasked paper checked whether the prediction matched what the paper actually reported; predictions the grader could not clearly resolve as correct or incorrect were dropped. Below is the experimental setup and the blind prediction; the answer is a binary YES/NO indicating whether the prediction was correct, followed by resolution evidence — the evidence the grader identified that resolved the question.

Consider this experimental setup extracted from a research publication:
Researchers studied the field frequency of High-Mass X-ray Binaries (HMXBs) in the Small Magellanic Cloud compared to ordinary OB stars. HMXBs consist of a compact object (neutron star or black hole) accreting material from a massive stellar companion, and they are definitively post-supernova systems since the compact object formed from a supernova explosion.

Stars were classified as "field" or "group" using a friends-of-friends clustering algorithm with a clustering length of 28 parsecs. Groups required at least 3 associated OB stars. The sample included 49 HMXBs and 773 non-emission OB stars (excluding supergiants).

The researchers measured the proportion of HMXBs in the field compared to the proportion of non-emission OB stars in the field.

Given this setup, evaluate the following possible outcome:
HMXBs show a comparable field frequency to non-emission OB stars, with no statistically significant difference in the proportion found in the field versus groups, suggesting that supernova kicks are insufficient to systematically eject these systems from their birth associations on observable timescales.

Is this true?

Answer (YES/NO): NO